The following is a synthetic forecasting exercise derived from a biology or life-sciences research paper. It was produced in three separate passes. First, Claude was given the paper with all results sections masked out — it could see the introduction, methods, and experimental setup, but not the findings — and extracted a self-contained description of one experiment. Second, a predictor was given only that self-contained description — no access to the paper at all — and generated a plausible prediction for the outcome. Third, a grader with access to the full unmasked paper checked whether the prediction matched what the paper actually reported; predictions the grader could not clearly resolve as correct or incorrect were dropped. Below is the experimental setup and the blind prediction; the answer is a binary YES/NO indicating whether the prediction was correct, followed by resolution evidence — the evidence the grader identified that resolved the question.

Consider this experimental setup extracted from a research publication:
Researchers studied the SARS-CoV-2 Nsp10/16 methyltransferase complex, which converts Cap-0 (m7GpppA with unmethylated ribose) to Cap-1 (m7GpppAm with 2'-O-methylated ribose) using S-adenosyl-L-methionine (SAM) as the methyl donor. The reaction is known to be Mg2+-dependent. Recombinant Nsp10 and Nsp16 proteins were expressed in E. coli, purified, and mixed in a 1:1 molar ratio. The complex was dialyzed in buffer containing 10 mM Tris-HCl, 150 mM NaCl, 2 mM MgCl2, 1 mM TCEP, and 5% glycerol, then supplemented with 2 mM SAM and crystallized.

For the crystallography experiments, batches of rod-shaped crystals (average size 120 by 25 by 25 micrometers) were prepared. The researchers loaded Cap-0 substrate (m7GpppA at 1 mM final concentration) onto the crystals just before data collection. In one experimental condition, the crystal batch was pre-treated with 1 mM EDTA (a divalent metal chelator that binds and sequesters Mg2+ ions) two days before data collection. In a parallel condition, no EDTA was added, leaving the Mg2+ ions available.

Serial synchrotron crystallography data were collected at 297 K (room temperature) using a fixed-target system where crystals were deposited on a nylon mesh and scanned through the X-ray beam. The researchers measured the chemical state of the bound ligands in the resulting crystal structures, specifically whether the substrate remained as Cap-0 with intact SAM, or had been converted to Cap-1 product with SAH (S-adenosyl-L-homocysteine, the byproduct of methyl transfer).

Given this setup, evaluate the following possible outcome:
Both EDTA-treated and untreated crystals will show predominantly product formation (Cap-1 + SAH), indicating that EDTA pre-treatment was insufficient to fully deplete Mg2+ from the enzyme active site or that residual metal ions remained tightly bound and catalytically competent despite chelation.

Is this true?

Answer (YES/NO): NO